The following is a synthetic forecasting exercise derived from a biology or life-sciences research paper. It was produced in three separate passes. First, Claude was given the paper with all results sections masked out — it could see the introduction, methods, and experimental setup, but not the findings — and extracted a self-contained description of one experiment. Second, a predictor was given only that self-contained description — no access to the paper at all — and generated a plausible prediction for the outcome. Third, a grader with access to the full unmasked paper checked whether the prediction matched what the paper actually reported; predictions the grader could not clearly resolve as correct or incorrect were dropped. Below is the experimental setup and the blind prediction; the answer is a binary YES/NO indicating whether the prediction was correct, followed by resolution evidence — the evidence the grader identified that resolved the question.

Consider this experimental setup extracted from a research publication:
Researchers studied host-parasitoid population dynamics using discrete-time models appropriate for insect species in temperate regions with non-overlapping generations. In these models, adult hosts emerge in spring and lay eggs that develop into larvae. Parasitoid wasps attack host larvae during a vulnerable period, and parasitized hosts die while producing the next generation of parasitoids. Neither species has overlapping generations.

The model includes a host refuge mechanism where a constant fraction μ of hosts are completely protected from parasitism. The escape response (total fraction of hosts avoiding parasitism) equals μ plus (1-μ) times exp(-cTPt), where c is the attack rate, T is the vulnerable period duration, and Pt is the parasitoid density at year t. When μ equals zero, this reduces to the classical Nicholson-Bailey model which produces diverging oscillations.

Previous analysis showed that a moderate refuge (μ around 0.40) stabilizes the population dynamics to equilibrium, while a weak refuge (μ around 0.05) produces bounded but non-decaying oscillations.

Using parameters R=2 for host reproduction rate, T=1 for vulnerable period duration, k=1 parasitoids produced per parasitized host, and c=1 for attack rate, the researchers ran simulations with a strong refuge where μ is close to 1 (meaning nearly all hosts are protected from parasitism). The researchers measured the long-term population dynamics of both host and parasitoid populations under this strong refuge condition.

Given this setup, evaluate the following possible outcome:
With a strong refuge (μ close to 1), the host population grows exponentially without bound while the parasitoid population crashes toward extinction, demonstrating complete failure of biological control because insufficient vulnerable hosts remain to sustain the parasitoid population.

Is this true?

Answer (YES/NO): NO